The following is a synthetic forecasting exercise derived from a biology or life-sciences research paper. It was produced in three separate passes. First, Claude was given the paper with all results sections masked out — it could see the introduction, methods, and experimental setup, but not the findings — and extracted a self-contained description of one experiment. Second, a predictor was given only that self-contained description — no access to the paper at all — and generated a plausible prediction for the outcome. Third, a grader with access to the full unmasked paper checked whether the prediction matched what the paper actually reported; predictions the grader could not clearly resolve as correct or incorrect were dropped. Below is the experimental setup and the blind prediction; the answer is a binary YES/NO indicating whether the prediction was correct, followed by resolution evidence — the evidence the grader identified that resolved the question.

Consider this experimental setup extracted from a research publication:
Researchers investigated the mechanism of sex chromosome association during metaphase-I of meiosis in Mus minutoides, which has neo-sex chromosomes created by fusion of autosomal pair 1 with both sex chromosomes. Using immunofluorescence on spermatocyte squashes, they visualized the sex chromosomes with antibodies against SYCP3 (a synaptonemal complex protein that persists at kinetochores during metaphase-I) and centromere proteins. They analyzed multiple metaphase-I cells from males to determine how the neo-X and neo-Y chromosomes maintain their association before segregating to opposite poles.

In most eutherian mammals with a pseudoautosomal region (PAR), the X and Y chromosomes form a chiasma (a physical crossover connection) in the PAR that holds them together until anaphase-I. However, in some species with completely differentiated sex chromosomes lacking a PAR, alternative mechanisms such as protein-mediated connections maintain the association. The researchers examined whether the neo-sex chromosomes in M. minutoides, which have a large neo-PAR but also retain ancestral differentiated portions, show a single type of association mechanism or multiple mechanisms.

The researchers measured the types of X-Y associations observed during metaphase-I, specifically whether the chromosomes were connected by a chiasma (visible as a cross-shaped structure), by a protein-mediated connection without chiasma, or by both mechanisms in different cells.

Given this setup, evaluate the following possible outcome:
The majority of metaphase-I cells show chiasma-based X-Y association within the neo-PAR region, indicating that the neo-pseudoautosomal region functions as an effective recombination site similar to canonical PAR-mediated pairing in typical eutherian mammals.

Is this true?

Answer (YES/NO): YES